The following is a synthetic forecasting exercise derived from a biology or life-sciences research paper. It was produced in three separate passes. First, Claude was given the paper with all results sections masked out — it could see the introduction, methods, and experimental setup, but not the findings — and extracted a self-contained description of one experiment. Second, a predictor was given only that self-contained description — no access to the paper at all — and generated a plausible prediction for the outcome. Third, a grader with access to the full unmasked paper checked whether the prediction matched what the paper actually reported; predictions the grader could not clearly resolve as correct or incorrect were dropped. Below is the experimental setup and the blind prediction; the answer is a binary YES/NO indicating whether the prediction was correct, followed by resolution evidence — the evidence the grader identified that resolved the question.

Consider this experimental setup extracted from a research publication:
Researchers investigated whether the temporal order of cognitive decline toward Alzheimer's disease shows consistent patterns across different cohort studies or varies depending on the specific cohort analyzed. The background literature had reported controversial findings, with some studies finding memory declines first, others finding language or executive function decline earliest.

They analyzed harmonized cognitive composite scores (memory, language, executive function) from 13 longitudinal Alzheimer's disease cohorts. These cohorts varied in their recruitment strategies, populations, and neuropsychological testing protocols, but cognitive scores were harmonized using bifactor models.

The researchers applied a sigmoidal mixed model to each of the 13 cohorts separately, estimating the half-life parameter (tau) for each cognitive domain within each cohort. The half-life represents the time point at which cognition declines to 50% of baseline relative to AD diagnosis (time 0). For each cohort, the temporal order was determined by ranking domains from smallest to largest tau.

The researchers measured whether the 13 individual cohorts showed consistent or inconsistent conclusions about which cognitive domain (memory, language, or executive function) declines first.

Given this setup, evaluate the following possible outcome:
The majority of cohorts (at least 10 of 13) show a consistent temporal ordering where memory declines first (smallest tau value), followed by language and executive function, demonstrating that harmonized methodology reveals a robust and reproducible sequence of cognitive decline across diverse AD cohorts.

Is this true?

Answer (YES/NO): NO